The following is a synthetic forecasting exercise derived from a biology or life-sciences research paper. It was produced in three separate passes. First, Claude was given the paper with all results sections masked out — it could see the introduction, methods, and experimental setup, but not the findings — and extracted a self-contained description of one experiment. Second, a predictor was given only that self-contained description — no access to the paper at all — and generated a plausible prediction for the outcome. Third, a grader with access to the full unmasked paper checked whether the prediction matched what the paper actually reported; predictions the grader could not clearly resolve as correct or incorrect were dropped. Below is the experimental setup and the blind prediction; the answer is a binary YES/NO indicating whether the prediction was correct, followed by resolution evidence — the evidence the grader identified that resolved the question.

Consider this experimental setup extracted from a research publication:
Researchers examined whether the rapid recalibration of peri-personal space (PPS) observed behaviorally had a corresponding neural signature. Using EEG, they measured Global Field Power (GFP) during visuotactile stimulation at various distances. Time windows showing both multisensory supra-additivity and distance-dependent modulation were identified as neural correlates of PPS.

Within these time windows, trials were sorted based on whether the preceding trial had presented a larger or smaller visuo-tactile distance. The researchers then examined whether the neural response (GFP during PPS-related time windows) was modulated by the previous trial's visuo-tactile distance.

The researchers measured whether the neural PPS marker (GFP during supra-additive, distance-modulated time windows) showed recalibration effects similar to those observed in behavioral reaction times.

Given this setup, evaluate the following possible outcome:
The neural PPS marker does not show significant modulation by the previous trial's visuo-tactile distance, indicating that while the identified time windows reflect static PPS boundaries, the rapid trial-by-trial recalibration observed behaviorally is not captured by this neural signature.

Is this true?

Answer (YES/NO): NO